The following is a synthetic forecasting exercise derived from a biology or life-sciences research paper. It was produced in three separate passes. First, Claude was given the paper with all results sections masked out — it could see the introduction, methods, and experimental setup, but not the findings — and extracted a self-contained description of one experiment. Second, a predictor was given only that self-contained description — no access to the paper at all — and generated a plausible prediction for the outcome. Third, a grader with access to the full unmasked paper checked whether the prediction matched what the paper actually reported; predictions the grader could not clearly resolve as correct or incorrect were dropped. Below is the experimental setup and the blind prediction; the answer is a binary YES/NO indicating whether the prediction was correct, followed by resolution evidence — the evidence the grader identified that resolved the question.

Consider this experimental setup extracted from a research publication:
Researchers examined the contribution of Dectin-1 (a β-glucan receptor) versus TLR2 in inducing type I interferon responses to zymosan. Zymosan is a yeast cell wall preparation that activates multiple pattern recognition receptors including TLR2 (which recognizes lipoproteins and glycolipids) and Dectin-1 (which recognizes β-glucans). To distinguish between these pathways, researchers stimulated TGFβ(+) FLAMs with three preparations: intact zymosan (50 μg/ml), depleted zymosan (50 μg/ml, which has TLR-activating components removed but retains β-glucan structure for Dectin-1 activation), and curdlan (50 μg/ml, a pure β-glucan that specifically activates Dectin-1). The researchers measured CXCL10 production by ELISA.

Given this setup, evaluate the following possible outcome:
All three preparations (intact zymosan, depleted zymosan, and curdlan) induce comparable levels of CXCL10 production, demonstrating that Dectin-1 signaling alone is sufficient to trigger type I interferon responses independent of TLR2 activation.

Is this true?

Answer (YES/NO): NO